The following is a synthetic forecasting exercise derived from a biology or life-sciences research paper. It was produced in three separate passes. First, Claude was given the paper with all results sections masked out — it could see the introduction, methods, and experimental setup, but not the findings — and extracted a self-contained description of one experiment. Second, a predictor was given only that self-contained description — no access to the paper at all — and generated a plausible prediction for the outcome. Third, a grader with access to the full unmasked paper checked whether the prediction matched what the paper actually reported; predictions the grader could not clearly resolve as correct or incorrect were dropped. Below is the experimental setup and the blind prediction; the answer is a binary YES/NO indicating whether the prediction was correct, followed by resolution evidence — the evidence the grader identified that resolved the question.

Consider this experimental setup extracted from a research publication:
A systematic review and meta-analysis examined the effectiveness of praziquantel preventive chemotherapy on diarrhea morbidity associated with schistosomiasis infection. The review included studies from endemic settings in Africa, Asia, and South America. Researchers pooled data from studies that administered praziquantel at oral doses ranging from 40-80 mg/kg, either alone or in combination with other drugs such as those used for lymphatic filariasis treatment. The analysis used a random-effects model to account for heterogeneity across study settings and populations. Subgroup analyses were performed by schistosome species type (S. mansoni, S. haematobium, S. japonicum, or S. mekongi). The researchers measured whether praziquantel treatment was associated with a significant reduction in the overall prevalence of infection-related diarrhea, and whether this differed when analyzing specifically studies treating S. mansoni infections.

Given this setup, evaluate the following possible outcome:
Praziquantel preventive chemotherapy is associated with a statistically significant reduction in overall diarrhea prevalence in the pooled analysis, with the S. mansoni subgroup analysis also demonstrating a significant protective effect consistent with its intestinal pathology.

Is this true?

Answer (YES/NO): NO